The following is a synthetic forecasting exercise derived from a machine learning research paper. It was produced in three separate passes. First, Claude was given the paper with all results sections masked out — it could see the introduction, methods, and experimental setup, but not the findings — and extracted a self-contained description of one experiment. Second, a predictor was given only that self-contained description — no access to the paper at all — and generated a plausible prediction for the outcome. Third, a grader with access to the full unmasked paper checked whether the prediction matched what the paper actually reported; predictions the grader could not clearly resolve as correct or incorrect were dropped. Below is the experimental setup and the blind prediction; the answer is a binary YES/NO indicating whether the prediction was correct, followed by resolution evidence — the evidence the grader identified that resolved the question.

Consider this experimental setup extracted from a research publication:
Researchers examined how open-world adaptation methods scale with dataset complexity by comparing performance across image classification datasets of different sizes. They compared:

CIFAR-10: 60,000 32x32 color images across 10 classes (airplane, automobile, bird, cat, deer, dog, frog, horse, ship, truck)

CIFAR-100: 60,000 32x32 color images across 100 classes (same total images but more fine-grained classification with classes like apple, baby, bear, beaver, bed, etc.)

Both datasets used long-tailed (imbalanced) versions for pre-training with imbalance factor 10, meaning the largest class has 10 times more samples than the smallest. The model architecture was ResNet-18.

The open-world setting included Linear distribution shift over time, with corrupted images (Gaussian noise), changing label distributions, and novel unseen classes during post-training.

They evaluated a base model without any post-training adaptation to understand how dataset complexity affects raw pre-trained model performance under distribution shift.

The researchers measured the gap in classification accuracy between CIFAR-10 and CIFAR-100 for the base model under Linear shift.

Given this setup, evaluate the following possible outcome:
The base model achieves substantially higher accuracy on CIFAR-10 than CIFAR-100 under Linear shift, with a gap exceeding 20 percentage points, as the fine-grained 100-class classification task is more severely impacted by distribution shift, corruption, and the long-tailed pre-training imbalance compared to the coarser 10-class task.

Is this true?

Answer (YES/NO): NO